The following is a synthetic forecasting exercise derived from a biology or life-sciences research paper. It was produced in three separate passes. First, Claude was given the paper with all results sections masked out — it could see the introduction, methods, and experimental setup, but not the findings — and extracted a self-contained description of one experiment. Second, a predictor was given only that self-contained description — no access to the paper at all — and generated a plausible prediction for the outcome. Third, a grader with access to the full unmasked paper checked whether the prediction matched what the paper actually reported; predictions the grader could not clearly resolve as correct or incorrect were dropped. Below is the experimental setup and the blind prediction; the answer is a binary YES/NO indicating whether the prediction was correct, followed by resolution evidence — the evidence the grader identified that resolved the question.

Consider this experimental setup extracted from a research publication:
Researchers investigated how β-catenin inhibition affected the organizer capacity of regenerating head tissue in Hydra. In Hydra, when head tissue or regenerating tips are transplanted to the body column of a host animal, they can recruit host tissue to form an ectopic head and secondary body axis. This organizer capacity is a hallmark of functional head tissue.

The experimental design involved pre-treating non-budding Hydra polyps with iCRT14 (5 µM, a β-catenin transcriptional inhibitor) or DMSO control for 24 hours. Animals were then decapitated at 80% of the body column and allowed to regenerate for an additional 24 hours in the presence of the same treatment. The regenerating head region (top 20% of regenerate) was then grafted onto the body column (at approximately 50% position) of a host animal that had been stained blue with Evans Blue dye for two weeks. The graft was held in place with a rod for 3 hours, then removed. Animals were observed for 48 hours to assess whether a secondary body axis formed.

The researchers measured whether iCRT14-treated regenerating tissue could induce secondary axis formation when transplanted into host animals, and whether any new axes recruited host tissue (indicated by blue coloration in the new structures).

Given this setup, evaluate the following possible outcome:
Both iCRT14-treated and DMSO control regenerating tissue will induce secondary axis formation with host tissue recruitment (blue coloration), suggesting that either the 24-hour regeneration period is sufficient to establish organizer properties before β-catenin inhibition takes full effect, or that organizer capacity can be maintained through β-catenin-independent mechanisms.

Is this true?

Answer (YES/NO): YES